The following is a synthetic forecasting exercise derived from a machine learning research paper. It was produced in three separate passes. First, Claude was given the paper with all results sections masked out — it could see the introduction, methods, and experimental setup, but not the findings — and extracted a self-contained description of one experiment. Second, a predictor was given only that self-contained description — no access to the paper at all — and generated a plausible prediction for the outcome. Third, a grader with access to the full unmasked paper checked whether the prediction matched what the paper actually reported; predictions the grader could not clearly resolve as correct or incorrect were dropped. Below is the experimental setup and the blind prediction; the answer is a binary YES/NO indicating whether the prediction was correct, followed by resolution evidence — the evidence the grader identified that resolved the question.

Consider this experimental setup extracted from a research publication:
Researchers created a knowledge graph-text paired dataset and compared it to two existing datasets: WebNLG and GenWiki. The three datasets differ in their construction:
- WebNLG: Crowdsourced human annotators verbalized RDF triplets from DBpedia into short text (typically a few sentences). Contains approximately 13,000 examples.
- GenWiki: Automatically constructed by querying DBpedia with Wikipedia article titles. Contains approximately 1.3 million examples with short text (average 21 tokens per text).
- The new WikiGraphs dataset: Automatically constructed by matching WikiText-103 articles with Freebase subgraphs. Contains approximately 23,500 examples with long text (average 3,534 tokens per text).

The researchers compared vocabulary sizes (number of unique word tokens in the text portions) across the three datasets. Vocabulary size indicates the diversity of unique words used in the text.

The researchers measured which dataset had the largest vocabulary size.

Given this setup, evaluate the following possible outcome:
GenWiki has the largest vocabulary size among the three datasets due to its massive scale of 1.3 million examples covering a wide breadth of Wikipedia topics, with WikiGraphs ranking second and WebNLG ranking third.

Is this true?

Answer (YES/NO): YES